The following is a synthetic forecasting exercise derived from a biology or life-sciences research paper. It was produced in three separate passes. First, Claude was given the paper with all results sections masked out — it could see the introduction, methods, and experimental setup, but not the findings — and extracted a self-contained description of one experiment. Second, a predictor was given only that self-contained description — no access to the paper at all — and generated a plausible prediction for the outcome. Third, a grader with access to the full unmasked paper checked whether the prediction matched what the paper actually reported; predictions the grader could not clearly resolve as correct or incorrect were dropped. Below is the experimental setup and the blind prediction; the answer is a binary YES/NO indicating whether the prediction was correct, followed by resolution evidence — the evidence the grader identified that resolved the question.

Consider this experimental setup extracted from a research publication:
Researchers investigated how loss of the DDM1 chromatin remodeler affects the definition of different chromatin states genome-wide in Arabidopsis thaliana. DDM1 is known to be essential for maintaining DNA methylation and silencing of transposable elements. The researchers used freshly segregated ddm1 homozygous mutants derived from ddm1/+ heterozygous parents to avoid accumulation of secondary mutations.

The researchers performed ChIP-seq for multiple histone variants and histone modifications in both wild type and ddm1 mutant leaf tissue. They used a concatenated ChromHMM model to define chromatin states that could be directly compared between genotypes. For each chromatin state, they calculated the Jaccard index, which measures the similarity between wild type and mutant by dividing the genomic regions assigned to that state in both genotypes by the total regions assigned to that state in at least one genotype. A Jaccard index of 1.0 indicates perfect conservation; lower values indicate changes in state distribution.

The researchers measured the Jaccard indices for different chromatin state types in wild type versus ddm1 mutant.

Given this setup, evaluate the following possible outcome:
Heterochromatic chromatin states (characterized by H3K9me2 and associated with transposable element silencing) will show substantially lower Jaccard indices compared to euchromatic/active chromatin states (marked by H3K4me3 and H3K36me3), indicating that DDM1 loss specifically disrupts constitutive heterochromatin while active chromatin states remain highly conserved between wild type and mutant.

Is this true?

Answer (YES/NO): YES